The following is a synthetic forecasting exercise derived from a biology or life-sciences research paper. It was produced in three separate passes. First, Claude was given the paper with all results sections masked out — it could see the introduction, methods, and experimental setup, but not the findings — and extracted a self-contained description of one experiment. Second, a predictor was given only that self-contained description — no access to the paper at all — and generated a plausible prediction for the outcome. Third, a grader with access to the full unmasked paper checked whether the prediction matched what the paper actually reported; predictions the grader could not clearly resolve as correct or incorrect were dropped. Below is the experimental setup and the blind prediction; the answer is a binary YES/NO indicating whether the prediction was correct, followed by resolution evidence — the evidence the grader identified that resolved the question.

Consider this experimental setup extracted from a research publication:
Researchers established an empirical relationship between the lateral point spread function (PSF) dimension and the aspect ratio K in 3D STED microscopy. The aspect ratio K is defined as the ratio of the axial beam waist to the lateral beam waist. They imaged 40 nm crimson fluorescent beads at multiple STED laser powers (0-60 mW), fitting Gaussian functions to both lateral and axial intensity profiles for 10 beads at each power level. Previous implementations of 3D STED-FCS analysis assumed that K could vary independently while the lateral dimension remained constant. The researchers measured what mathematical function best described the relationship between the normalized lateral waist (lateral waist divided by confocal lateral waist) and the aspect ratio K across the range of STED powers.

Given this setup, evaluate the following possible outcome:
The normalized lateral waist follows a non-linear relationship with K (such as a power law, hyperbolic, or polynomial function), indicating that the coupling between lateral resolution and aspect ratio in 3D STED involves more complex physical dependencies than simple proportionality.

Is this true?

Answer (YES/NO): NO